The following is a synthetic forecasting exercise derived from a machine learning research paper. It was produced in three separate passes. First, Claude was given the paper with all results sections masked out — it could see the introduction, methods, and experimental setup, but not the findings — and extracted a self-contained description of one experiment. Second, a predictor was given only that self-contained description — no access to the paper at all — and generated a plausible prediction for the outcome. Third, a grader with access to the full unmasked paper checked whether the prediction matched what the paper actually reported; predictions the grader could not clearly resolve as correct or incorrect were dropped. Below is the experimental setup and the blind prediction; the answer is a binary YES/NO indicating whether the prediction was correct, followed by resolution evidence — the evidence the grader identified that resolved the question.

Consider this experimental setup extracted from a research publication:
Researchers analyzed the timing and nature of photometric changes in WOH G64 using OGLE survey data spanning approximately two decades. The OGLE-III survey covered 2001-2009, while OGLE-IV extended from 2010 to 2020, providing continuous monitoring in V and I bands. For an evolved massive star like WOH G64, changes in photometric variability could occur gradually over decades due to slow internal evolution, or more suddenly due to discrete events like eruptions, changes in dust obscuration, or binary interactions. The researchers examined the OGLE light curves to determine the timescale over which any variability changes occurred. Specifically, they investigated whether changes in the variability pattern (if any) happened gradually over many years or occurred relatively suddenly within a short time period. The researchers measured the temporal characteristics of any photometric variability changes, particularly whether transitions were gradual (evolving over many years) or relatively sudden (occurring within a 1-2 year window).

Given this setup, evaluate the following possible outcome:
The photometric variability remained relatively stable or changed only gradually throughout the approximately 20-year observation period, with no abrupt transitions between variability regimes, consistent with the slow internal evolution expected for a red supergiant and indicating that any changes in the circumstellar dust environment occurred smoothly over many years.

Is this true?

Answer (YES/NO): NO